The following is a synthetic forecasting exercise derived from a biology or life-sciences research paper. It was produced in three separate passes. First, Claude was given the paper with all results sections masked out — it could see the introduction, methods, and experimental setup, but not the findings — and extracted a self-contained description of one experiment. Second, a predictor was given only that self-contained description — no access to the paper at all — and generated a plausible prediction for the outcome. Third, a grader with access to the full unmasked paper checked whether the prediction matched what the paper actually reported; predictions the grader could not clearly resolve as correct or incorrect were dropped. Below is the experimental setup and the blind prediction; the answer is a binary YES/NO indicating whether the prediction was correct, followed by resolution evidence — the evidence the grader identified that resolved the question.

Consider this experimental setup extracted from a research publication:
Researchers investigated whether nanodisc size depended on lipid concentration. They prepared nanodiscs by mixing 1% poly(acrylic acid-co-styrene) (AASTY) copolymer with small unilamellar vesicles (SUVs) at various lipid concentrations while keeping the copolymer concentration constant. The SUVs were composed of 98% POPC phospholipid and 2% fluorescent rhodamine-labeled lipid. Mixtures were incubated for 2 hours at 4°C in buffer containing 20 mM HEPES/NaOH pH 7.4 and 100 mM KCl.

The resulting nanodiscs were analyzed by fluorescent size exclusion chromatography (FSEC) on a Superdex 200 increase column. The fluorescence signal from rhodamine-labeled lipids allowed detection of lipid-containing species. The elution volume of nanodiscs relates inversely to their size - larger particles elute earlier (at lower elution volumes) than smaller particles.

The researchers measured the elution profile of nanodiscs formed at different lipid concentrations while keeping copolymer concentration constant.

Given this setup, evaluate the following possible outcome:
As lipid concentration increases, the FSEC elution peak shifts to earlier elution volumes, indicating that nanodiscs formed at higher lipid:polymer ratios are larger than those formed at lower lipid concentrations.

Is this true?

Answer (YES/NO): YES